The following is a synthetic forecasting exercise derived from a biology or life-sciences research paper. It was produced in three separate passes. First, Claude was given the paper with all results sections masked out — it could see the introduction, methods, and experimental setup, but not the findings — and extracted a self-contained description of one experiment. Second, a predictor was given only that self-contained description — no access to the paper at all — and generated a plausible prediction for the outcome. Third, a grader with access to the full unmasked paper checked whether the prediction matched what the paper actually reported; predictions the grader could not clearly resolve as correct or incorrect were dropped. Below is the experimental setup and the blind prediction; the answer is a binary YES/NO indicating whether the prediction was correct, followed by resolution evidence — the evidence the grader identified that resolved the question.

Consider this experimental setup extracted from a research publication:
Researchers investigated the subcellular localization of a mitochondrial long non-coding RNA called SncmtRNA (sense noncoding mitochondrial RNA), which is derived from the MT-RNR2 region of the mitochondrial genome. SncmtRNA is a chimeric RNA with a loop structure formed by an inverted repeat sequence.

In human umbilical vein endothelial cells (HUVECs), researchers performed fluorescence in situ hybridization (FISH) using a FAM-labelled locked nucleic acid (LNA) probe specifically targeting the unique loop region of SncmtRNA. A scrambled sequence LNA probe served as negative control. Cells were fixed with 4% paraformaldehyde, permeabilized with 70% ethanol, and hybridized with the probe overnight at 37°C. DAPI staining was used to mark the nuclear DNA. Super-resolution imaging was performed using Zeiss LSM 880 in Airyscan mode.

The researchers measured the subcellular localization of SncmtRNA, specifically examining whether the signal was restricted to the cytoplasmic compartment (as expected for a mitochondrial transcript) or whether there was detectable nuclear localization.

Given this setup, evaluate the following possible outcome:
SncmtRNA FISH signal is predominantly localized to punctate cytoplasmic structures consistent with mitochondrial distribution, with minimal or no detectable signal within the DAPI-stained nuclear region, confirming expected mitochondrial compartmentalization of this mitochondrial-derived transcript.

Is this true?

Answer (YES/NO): NO